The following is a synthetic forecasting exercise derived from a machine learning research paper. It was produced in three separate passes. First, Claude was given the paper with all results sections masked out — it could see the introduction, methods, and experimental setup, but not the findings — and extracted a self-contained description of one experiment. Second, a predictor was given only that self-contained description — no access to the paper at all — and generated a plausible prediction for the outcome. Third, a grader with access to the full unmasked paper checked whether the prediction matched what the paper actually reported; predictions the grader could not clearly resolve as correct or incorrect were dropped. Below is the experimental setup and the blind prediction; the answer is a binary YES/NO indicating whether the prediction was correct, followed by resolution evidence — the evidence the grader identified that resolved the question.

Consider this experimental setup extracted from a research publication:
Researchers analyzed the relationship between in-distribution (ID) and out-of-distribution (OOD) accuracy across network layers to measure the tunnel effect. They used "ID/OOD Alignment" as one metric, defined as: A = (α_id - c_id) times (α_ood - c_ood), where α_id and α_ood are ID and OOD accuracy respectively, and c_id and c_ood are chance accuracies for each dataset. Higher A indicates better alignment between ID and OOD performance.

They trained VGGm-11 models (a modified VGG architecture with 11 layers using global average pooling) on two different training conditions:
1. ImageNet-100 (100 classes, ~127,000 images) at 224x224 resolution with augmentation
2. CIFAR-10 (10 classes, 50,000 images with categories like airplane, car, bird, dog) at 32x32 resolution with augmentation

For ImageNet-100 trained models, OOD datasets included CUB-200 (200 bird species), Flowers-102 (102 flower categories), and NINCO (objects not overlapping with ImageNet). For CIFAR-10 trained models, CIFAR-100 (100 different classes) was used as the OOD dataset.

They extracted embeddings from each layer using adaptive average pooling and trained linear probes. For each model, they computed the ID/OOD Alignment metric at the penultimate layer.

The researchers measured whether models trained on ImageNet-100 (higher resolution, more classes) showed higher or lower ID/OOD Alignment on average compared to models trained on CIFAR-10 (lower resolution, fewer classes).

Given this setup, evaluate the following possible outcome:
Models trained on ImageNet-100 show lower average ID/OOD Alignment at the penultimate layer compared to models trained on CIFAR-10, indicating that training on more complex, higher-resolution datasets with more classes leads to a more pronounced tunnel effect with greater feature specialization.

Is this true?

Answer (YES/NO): NO